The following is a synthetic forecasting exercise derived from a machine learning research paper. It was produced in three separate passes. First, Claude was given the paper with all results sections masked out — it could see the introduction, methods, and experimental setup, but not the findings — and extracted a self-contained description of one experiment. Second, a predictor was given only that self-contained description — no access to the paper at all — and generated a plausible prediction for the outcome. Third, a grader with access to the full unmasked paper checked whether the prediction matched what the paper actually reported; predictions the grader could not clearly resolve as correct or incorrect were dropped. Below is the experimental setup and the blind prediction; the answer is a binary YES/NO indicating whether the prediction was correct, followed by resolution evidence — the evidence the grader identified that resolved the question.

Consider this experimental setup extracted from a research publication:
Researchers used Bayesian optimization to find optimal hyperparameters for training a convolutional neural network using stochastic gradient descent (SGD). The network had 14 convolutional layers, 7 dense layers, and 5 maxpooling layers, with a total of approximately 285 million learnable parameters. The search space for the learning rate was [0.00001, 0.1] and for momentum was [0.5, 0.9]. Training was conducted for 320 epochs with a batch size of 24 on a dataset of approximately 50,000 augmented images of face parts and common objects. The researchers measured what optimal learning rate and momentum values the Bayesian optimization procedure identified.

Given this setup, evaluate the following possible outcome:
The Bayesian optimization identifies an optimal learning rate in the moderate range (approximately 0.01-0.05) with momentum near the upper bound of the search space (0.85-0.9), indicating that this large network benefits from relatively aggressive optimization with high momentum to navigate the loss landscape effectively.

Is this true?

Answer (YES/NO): NO